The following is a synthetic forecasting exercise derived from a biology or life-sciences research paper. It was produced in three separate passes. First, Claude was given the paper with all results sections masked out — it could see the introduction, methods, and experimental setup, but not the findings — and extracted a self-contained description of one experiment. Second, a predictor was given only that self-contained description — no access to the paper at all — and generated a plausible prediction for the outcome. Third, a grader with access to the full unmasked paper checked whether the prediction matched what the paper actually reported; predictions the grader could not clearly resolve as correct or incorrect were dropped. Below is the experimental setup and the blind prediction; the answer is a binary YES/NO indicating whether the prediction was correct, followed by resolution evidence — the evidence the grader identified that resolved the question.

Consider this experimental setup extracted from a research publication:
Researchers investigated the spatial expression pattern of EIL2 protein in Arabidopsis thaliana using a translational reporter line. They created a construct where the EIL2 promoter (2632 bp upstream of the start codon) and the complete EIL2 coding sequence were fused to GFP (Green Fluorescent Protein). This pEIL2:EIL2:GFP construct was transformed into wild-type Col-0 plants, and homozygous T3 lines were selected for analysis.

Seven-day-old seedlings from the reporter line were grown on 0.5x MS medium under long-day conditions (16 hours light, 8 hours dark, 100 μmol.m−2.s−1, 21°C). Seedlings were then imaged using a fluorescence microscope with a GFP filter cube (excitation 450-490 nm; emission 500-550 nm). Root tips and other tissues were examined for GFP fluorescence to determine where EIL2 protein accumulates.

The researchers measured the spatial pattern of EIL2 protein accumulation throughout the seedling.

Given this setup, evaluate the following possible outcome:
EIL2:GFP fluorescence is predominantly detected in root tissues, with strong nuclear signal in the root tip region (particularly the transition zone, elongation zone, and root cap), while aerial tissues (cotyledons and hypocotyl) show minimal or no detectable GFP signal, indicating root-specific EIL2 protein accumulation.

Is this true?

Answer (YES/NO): NO